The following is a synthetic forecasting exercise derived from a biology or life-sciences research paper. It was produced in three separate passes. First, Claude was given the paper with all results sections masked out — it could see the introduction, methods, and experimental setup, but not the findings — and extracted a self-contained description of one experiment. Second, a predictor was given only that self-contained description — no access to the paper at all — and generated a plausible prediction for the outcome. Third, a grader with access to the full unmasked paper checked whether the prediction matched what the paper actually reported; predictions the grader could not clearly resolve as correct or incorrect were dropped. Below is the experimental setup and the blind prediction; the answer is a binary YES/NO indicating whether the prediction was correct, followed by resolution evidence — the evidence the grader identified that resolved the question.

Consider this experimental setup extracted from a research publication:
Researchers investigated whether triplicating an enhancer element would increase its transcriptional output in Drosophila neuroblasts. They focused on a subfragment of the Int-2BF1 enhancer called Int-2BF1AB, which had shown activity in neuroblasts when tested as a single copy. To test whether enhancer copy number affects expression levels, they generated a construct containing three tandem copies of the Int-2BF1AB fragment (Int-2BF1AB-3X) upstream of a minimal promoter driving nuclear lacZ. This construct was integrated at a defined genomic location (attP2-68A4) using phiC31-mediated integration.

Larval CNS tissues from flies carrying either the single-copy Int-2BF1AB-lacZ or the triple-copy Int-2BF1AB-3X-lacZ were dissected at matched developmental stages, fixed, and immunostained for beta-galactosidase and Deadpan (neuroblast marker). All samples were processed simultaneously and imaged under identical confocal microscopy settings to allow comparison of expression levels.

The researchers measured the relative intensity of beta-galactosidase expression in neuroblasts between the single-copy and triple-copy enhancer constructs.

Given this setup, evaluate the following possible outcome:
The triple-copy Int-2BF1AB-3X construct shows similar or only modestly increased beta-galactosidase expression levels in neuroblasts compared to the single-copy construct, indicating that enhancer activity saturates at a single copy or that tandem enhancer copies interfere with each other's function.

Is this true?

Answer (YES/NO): NO